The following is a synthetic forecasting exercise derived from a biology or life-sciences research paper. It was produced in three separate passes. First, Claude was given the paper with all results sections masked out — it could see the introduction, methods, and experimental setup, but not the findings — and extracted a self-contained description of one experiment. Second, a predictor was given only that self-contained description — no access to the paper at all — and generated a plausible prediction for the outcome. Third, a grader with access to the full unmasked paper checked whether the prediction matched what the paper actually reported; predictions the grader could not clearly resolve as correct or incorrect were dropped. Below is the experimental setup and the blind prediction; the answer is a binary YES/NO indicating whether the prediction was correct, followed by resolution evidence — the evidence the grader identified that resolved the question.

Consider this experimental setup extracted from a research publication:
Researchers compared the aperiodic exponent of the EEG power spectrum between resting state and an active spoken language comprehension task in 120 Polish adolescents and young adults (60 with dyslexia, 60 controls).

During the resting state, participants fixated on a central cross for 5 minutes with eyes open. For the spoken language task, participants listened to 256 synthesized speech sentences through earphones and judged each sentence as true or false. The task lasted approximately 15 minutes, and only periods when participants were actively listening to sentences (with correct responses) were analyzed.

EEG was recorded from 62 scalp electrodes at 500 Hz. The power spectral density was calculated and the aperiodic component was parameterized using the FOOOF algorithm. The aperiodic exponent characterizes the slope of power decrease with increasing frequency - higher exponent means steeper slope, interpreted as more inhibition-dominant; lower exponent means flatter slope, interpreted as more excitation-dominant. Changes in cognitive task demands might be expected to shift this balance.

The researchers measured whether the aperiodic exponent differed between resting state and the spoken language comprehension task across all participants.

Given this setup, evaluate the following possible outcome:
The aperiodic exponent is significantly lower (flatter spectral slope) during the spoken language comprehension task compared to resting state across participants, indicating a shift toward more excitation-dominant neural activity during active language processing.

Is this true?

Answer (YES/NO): NO